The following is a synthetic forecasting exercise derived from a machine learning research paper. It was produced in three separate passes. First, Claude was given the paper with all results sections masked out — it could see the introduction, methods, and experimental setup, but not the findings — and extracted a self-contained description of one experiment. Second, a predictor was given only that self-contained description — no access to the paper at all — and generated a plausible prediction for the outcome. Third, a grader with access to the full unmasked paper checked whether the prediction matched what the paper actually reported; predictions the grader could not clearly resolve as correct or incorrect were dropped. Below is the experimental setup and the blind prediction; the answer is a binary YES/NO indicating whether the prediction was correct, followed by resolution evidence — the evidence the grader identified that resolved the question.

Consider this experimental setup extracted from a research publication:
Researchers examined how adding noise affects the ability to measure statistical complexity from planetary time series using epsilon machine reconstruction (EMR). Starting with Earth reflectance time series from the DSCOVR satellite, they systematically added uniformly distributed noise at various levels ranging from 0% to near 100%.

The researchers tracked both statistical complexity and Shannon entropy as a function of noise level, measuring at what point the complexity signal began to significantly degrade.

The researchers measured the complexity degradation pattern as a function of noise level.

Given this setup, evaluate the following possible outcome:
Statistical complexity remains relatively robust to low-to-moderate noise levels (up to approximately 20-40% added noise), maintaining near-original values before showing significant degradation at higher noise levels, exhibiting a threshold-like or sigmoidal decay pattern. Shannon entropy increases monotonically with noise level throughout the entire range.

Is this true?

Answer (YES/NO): NO